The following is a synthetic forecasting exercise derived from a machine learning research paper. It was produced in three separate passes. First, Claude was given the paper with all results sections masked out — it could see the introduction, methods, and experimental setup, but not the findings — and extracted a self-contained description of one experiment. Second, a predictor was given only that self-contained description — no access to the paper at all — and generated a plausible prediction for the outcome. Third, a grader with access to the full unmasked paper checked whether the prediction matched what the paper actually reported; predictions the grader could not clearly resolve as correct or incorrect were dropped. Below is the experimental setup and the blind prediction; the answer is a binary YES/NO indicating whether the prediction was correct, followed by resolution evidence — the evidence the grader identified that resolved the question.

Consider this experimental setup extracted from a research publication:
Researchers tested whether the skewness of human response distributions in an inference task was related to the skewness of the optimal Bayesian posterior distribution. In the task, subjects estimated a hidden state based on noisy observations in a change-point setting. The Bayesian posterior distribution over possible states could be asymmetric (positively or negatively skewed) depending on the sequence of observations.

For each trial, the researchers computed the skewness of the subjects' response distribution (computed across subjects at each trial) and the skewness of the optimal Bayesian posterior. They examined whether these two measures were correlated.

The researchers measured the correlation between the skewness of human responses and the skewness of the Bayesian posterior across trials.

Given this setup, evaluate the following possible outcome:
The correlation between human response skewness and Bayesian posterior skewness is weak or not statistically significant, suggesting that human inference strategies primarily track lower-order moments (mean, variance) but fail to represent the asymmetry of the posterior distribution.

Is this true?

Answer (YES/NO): NO